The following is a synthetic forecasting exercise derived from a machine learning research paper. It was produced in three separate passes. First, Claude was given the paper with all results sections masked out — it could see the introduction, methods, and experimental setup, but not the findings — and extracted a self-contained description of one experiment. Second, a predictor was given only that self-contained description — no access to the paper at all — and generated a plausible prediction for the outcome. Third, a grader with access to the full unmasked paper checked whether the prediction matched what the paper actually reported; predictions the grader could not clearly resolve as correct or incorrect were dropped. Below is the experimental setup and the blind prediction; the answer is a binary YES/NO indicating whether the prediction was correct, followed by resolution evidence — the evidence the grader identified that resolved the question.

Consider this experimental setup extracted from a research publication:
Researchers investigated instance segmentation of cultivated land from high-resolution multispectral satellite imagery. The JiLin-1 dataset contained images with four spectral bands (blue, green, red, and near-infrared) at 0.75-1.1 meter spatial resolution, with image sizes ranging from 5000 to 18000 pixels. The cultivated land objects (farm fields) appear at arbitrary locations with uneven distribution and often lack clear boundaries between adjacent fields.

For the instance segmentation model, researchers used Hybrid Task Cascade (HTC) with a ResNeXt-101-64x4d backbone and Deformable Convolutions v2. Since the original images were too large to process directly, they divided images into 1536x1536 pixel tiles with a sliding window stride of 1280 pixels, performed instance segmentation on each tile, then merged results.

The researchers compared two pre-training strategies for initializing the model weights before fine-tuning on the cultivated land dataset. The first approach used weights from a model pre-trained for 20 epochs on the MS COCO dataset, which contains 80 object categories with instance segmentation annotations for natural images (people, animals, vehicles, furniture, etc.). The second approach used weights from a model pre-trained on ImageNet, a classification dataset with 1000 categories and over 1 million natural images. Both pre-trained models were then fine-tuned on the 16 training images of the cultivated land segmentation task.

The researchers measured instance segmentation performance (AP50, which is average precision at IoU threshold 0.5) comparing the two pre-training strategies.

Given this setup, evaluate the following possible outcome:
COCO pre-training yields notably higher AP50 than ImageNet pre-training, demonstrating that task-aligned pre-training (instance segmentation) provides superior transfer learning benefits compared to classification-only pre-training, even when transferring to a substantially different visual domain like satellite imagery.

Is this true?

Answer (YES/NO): NO